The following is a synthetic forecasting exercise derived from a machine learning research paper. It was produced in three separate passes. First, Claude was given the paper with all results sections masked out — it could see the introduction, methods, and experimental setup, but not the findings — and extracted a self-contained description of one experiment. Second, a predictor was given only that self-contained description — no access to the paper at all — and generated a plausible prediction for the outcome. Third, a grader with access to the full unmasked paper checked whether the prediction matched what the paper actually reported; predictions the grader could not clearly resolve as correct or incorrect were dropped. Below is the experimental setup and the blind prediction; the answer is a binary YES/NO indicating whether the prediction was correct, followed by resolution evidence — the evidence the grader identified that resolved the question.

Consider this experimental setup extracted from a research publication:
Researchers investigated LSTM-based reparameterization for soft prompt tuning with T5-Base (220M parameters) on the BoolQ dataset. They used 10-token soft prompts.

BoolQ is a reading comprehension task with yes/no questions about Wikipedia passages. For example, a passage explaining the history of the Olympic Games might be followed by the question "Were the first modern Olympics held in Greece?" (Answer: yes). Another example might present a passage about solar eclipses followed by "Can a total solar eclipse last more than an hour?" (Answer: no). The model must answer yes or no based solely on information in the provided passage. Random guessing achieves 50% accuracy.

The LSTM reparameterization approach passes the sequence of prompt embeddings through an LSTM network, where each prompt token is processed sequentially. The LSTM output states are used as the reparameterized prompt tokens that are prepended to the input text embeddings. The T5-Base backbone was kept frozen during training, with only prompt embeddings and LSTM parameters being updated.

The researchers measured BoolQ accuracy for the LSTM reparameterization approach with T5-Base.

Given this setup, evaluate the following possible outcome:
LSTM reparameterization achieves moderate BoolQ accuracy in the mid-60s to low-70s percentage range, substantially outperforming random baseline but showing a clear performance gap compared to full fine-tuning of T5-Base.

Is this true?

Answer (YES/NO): NO